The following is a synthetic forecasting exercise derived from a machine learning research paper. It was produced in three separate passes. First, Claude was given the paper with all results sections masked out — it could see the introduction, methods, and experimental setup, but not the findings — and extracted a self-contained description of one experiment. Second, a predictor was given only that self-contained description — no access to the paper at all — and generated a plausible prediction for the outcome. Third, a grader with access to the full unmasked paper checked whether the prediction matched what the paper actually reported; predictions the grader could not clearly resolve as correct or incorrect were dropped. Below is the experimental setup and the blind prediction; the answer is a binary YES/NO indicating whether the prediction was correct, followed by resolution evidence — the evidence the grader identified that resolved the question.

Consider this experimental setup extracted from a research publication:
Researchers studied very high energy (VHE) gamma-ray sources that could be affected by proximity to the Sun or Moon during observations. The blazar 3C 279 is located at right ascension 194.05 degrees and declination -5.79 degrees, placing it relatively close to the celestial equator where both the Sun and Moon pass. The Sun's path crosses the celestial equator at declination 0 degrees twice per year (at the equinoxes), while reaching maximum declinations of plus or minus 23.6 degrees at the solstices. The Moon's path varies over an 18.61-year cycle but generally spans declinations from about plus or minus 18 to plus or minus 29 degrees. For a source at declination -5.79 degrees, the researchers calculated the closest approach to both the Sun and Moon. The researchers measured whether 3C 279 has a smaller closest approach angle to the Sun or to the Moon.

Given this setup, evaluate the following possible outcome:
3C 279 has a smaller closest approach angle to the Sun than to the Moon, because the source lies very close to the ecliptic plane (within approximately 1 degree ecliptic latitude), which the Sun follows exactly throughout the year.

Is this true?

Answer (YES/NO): NO